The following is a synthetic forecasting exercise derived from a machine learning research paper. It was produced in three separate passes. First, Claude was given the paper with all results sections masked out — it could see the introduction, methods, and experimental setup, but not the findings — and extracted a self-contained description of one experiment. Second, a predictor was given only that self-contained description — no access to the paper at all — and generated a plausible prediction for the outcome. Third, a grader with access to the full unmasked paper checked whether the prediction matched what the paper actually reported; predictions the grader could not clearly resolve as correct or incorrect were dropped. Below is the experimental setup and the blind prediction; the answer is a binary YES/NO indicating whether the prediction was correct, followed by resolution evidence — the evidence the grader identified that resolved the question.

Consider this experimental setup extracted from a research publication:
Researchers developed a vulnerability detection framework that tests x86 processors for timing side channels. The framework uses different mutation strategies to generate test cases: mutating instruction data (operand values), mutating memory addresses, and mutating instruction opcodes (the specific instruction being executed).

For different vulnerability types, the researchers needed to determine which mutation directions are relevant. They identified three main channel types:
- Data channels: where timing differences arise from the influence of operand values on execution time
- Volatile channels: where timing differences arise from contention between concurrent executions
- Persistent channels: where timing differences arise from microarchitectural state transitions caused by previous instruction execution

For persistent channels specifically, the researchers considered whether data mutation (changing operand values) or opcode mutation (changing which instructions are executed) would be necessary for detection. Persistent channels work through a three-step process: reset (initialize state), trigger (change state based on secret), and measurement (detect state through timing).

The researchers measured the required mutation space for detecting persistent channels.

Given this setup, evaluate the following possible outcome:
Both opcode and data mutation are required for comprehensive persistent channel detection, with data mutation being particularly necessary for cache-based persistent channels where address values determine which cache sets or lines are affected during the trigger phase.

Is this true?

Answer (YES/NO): NO